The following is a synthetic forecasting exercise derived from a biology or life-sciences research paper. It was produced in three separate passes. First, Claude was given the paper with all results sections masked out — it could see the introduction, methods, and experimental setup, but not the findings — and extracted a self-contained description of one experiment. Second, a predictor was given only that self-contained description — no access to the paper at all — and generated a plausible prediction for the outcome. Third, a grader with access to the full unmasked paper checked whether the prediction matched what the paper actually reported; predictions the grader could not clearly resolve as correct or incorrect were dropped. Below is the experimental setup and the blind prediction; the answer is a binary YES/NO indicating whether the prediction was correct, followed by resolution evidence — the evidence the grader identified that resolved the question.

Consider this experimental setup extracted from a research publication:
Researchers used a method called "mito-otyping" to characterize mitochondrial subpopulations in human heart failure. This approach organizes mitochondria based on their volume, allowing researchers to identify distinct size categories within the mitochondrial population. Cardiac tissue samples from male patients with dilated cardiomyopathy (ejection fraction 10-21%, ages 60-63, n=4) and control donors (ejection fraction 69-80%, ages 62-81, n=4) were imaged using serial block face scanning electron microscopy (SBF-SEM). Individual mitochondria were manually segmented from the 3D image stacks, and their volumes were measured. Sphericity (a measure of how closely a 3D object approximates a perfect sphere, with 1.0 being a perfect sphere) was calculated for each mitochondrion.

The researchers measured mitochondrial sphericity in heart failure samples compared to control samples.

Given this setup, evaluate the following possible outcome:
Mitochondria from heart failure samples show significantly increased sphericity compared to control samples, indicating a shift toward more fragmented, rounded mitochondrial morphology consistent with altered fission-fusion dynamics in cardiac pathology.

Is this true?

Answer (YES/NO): NO